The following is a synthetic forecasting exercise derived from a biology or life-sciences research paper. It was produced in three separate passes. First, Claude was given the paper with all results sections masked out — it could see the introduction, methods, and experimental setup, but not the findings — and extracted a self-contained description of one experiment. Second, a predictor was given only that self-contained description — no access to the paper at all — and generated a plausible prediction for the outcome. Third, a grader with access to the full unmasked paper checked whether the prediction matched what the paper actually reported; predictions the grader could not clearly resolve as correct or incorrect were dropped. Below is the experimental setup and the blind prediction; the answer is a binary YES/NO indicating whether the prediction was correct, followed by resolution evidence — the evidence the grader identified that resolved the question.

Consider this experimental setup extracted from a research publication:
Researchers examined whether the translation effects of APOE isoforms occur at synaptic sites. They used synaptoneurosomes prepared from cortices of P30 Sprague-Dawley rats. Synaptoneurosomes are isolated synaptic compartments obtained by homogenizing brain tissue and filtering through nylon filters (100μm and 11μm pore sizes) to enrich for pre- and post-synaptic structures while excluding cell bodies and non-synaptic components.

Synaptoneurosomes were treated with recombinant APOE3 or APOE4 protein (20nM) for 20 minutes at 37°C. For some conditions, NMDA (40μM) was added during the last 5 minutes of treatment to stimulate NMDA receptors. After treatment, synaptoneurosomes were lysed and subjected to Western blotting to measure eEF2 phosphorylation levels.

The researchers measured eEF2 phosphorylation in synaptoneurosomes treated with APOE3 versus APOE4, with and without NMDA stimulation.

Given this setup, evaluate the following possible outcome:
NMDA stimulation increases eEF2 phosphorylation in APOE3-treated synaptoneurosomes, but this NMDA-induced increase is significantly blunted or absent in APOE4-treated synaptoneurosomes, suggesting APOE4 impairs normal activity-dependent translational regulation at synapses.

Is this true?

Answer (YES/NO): YES